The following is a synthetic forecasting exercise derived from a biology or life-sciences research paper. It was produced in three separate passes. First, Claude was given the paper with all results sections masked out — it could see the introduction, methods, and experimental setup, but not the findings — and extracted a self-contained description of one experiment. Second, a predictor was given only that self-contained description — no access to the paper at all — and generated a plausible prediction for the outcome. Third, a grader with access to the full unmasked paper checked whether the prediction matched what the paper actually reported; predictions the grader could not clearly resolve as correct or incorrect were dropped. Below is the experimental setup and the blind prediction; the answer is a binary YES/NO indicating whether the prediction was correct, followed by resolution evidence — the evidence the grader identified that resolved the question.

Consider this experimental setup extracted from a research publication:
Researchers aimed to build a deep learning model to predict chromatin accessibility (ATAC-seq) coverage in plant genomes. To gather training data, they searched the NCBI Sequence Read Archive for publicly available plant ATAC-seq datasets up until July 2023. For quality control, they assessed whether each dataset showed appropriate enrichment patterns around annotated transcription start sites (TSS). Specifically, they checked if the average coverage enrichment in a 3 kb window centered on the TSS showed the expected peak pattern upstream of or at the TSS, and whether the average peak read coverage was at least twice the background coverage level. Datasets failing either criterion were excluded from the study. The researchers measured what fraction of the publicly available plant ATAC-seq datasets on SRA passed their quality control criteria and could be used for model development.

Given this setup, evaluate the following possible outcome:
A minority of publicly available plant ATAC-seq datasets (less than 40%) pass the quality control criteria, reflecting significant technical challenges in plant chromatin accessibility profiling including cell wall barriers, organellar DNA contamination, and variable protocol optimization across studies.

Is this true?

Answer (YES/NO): NO